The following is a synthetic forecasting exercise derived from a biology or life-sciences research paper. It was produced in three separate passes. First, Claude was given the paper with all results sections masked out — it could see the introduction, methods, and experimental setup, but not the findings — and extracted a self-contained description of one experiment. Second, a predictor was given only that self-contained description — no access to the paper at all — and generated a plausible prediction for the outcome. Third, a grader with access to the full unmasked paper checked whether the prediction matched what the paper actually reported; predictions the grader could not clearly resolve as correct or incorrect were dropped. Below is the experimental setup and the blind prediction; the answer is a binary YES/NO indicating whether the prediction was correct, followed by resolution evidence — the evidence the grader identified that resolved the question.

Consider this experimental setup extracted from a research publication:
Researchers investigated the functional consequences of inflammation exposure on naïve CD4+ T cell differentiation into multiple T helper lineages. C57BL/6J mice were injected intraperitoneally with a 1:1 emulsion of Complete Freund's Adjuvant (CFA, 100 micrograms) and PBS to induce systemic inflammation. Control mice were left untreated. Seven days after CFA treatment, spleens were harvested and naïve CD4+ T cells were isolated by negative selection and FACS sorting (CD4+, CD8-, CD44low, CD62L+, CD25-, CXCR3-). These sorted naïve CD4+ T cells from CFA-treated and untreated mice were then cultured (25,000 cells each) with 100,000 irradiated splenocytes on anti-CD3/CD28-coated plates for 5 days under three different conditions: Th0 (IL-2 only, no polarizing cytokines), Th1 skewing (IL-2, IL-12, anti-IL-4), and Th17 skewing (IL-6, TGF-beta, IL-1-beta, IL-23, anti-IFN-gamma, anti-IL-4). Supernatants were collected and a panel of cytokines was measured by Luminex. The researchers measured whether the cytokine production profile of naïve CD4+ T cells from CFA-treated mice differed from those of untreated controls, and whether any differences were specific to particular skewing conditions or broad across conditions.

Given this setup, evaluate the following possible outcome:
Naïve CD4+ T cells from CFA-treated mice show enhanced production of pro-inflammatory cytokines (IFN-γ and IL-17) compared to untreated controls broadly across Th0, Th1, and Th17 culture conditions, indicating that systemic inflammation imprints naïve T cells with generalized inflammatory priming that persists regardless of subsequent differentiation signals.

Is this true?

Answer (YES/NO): NO